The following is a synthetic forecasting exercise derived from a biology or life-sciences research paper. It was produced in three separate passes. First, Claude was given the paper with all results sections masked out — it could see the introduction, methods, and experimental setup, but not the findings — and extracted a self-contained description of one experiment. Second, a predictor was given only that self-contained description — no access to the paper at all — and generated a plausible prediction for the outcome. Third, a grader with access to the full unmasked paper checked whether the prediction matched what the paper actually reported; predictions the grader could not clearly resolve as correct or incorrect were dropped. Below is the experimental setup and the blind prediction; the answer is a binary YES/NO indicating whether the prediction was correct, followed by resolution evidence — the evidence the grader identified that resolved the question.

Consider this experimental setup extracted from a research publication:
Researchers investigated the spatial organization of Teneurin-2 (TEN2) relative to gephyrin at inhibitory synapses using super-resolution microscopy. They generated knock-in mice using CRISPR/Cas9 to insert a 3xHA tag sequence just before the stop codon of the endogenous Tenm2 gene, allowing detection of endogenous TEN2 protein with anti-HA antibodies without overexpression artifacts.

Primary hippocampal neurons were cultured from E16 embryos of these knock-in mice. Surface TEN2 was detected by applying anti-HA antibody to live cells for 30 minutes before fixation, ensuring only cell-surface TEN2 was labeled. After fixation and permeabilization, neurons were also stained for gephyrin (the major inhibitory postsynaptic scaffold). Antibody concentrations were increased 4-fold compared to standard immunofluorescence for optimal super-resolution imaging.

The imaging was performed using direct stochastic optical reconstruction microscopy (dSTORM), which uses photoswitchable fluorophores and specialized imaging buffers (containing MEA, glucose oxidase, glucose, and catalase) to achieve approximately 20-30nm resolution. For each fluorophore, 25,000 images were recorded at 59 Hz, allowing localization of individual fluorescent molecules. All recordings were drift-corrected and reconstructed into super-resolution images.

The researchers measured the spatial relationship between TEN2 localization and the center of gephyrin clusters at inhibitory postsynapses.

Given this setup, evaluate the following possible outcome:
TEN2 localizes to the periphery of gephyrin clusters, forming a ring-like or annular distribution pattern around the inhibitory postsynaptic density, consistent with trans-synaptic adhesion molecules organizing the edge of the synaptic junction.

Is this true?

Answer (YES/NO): NO